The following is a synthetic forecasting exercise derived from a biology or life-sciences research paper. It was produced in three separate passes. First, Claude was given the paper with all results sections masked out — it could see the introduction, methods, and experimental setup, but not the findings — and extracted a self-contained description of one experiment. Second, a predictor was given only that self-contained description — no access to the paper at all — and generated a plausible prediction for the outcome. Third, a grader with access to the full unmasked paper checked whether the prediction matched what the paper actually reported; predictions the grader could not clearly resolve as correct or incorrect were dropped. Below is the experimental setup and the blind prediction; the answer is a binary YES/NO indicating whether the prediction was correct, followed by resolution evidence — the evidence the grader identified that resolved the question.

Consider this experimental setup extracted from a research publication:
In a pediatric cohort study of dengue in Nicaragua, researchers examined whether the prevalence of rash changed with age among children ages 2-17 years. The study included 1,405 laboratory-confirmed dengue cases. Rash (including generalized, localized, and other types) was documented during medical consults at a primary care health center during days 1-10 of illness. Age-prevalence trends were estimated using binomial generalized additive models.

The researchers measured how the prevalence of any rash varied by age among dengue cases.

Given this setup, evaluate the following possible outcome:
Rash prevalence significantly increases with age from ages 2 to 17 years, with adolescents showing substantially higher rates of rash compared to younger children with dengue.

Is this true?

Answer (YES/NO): NO